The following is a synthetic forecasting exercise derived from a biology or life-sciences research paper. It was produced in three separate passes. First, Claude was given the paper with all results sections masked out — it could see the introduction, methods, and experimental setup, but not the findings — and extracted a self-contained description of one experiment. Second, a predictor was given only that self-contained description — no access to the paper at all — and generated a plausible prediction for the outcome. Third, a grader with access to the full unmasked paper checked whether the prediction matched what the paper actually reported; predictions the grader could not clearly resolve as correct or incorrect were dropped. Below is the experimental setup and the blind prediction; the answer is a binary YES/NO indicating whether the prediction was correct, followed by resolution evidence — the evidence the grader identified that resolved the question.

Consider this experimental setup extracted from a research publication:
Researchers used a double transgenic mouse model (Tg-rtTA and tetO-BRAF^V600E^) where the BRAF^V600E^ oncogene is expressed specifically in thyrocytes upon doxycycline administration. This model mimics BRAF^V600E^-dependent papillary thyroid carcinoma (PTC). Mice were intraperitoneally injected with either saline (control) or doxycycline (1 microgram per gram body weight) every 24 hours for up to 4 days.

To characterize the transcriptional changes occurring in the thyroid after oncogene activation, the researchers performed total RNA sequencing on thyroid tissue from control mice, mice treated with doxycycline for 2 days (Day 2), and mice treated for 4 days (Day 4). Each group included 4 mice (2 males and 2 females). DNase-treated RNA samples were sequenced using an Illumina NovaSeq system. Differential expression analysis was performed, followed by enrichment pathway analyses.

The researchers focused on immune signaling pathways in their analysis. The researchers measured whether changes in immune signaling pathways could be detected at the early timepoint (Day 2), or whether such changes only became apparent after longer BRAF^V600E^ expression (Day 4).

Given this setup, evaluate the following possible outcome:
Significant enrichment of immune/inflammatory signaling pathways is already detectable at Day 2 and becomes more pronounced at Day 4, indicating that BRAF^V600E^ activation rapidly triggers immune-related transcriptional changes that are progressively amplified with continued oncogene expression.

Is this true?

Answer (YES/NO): YES